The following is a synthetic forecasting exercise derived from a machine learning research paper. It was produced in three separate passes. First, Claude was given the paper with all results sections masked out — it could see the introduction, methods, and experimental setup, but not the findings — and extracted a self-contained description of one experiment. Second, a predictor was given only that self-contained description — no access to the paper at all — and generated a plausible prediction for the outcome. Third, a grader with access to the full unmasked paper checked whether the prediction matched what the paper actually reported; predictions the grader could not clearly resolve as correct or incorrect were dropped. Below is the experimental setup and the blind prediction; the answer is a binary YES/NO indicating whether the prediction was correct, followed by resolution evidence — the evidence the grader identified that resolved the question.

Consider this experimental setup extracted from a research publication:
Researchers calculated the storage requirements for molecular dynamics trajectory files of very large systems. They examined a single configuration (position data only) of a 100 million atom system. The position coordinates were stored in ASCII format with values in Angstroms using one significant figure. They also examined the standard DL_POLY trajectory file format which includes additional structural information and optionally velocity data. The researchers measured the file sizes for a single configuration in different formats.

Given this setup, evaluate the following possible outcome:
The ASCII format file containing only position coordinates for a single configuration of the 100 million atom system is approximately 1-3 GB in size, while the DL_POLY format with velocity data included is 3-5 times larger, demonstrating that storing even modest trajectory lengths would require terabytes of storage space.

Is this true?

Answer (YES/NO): NO